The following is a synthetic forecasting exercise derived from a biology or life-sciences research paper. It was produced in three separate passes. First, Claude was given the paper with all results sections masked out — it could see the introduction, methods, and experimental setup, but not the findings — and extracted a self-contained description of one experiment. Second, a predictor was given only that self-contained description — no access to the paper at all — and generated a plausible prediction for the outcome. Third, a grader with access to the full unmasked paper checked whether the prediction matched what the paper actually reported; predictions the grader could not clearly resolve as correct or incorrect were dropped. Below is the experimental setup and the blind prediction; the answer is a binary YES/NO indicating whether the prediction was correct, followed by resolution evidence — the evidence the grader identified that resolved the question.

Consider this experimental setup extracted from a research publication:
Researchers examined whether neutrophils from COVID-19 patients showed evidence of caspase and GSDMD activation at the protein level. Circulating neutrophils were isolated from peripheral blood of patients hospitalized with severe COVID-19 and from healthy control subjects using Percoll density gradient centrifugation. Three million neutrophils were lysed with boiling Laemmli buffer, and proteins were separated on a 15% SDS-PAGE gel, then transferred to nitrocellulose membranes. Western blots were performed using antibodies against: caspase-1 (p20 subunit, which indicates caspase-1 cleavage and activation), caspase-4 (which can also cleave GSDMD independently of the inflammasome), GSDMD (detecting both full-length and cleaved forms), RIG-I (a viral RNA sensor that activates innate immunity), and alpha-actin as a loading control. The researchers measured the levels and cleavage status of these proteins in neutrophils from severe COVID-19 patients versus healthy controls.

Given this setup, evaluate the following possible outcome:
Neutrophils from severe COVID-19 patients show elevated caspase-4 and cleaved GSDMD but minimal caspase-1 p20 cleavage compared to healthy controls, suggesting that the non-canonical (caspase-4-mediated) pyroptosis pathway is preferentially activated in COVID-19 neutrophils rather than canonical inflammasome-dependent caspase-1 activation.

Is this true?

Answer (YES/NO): NO